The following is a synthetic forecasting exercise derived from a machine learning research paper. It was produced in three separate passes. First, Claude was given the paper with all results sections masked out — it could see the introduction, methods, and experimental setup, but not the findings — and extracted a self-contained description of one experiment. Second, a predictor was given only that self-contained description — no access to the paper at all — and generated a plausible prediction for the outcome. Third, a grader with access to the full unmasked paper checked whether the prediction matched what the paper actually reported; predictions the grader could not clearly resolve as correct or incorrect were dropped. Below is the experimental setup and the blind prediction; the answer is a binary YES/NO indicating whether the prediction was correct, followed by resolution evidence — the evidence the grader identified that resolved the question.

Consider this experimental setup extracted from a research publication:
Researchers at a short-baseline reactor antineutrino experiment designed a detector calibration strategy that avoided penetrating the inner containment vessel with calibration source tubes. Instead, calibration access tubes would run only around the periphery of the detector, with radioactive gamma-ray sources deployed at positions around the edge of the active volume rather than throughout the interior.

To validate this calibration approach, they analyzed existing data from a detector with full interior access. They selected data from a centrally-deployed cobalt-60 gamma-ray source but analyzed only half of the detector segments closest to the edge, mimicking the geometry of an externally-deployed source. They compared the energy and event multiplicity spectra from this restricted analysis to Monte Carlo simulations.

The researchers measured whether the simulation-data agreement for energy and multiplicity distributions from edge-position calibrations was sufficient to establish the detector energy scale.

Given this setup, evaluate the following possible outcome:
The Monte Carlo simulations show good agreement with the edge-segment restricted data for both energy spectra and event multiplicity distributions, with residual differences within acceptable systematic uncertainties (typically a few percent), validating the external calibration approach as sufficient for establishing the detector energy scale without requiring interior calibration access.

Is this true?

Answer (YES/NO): YES